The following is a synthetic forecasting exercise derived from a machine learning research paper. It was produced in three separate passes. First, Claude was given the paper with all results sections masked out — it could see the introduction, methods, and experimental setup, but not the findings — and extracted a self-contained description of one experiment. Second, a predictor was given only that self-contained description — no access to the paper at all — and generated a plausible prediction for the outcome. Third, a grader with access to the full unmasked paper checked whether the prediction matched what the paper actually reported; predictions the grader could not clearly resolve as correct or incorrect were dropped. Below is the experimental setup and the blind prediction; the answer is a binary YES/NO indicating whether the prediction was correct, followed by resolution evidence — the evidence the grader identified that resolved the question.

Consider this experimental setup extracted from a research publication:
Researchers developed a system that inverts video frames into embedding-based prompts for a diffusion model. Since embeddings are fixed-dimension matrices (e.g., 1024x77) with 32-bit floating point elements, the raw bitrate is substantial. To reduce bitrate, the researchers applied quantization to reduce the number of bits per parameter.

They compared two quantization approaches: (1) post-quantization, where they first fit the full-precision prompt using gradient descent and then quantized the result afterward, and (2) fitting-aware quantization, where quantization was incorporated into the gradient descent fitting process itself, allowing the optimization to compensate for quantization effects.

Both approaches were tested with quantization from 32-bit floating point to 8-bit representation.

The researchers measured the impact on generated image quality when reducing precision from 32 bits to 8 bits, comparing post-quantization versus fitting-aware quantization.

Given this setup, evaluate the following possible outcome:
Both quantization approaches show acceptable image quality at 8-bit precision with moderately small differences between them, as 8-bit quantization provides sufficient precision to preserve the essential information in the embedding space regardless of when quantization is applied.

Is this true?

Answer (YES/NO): NO